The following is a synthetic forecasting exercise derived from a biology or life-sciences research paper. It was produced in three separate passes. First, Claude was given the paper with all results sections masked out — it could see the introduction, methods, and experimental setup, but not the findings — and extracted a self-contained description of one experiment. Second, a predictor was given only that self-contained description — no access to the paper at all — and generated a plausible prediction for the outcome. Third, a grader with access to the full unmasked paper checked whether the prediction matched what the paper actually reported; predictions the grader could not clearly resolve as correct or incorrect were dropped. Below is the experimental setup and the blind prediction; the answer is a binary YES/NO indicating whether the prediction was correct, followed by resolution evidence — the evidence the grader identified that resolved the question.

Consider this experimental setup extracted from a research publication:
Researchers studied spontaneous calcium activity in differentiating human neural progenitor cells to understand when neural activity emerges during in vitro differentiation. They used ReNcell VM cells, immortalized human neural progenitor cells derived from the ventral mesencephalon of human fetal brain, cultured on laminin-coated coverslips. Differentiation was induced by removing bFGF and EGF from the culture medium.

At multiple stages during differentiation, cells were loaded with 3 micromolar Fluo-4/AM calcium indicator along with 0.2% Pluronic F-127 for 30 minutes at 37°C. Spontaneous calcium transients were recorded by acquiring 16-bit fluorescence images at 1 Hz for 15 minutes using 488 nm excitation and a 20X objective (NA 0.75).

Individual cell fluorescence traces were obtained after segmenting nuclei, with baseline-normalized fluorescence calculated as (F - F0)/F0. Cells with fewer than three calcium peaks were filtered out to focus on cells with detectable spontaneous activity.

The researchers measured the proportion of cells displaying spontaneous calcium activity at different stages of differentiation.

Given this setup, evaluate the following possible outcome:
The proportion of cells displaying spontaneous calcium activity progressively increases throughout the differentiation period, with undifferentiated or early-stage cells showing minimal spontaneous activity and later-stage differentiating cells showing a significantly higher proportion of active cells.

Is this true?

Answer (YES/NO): NO